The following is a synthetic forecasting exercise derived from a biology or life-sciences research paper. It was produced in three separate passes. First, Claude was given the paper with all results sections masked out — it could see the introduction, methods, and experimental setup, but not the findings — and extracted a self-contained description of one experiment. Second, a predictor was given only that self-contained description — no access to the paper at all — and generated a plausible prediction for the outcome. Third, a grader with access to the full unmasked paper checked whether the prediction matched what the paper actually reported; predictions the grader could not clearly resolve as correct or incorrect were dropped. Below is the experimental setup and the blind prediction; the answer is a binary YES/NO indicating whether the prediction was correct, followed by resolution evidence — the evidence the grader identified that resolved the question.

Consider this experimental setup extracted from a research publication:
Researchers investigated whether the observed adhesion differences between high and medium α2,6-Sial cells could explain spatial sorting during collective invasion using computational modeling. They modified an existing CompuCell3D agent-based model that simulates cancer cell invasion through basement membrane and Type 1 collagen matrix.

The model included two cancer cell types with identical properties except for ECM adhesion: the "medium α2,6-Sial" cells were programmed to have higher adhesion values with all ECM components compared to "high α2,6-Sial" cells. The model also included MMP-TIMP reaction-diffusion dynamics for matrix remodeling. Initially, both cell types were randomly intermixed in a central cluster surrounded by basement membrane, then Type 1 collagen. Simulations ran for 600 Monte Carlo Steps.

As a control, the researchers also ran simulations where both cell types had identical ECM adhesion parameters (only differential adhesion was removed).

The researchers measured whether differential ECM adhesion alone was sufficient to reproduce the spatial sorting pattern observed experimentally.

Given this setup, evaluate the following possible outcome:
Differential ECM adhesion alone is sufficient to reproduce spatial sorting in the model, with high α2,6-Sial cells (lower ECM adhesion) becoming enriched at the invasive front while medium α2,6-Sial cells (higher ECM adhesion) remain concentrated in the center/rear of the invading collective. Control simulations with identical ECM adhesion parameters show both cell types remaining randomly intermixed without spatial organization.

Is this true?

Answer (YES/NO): NO